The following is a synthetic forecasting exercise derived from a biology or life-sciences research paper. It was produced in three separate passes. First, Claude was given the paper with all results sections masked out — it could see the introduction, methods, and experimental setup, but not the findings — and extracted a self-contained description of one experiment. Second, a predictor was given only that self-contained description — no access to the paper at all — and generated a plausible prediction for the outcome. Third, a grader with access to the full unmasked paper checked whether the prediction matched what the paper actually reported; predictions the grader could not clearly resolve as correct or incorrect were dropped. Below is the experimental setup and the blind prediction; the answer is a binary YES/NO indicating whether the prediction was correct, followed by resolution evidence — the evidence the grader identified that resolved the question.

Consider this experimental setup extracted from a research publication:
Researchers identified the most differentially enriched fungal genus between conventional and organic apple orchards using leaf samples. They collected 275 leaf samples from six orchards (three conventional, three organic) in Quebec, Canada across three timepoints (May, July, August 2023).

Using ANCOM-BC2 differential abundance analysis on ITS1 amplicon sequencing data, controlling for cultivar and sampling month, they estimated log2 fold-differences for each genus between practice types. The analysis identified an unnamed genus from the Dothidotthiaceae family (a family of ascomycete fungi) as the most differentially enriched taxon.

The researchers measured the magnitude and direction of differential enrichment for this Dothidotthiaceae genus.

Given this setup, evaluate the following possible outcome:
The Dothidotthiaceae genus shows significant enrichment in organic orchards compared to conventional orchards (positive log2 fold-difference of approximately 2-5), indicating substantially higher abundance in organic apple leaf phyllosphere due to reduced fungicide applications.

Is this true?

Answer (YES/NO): YES